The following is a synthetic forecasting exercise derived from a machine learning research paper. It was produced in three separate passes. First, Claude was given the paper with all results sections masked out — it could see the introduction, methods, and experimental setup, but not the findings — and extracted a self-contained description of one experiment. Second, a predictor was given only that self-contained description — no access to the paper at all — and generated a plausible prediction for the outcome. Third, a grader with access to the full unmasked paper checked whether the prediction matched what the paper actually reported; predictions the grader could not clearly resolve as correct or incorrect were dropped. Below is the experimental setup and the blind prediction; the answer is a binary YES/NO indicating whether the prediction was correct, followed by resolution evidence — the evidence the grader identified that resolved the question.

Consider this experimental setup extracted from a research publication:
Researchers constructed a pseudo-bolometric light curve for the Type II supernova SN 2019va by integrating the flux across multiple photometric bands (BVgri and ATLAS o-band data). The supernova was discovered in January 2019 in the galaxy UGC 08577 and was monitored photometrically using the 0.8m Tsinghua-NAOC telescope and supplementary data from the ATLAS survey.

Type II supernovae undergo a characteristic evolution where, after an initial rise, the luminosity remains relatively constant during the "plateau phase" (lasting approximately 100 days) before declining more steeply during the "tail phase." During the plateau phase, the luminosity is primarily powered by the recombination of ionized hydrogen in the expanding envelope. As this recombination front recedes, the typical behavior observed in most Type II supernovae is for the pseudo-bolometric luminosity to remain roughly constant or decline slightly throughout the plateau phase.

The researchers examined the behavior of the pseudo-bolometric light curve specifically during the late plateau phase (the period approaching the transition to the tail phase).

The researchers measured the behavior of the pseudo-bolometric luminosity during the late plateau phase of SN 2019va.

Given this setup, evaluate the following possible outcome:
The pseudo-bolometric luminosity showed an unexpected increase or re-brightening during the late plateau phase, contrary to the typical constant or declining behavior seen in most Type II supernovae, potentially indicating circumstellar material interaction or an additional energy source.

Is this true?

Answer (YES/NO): YES